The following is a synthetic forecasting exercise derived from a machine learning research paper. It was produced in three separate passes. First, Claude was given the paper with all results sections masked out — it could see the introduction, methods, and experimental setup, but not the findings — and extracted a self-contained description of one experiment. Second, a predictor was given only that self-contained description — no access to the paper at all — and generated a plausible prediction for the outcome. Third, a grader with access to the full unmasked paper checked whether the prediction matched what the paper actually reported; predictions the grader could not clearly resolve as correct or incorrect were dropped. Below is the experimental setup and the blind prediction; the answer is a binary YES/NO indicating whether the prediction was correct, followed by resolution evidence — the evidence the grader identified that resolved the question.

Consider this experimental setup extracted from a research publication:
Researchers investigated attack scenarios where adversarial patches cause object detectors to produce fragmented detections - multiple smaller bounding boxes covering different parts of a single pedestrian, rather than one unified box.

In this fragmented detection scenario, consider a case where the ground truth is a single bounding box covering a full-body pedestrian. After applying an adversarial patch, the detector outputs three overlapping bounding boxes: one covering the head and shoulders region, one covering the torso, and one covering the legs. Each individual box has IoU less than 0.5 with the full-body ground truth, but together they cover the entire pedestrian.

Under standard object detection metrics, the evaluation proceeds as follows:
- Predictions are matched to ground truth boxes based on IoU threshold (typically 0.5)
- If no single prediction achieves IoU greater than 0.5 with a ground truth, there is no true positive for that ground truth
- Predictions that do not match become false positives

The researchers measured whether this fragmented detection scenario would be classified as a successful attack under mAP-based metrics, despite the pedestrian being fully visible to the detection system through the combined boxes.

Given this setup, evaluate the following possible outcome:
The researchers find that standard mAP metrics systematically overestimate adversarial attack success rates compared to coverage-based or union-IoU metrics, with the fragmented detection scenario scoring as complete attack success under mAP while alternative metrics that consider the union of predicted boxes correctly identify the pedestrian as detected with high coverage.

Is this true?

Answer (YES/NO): NO